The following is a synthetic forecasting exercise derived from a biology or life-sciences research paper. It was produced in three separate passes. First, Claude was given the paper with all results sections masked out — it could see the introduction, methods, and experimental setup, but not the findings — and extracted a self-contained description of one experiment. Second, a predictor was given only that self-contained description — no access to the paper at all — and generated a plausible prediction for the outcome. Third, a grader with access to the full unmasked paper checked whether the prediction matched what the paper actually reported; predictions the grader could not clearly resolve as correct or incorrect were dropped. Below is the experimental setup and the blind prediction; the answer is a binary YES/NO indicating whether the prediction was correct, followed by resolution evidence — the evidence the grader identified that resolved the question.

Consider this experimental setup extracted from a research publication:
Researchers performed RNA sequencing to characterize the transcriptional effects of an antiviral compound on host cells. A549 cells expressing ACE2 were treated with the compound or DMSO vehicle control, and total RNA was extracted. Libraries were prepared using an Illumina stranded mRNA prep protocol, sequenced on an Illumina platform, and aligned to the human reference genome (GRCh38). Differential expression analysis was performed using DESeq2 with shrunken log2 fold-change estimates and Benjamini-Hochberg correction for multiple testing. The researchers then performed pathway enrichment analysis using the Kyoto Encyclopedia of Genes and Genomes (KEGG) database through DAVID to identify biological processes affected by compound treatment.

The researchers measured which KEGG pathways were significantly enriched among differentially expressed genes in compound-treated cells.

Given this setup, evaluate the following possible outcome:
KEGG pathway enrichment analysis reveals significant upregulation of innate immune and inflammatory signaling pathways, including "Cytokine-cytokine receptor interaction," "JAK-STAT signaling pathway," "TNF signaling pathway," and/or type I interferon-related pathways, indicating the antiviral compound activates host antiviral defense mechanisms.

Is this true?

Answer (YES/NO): NO